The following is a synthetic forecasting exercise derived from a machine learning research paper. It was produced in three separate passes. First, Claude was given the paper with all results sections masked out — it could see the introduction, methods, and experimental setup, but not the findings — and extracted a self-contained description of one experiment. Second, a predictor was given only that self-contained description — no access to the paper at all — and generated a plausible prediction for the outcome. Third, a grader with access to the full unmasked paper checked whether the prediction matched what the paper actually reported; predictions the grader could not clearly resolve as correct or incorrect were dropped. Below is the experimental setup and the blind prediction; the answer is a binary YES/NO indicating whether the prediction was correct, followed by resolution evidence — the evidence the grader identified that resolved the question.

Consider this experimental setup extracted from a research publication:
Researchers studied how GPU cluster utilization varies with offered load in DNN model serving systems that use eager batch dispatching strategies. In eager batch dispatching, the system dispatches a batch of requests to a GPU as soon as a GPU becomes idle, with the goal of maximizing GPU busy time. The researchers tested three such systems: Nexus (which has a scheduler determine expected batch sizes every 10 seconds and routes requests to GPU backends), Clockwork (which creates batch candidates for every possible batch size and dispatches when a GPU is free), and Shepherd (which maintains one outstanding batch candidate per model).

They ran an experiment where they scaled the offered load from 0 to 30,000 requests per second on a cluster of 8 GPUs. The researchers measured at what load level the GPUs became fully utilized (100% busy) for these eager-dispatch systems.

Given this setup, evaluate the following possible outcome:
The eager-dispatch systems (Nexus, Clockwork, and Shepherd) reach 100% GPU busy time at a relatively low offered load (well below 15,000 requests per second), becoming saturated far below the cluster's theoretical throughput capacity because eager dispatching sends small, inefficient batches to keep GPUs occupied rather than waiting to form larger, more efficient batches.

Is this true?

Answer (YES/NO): YES